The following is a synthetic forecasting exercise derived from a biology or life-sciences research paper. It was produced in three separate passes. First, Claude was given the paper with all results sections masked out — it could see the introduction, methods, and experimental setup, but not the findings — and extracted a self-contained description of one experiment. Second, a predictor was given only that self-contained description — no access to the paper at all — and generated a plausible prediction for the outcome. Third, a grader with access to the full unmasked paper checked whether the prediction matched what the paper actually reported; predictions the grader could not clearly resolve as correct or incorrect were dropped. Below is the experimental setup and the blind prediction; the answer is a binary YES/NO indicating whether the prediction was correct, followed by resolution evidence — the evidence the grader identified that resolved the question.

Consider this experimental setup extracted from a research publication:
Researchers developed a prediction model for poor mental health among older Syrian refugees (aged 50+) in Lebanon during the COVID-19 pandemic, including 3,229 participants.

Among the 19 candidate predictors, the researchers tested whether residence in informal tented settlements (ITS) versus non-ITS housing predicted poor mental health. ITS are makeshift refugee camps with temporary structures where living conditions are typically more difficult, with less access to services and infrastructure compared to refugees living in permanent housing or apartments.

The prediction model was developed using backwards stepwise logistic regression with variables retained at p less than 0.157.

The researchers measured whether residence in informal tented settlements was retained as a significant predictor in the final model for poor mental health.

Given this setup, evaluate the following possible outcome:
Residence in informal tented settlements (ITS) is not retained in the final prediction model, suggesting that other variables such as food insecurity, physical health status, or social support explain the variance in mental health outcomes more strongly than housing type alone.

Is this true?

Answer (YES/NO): YES